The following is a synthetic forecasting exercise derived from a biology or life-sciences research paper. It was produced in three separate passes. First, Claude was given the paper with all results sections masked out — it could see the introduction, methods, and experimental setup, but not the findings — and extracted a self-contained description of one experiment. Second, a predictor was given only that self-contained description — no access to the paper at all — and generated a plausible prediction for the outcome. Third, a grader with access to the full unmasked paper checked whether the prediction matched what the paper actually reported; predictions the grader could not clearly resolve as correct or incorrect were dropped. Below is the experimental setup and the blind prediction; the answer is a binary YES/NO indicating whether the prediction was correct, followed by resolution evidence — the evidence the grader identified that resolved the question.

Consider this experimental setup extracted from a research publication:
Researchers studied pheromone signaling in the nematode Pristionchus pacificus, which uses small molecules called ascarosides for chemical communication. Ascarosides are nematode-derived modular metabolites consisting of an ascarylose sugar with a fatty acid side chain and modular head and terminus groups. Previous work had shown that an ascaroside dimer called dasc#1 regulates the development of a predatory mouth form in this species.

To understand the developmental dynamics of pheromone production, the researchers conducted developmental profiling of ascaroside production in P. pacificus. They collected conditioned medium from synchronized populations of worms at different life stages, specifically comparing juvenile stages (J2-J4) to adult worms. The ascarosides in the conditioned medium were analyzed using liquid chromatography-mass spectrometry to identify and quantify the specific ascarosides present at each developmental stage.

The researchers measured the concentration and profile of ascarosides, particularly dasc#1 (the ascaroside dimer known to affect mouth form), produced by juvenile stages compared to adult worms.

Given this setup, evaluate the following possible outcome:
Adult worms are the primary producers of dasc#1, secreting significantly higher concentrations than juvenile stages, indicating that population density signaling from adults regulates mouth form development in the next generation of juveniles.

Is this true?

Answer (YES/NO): YES